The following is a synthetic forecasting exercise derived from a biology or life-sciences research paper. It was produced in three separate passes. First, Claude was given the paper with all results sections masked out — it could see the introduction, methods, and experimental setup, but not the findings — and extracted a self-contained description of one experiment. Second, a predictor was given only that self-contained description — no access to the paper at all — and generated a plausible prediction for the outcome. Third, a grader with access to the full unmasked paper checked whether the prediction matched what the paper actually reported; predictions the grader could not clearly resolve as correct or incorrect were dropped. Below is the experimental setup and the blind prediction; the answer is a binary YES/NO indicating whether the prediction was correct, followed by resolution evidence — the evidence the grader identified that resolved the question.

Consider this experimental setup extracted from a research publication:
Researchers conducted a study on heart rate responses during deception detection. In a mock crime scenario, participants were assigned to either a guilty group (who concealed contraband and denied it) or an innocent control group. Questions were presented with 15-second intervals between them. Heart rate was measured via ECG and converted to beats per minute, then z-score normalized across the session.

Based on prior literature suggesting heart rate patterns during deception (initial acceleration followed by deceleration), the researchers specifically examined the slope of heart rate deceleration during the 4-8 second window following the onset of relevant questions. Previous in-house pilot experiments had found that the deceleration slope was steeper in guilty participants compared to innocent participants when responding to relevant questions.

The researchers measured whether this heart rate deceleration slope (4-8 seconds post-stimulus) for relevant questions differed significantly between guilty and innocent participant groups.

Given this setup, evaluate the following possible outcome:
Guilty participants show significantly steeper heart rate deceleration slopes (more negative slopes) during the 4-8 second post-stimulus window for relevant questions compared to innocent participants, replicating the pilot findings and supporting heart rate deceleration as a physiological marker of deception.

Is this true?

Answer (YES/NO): NO